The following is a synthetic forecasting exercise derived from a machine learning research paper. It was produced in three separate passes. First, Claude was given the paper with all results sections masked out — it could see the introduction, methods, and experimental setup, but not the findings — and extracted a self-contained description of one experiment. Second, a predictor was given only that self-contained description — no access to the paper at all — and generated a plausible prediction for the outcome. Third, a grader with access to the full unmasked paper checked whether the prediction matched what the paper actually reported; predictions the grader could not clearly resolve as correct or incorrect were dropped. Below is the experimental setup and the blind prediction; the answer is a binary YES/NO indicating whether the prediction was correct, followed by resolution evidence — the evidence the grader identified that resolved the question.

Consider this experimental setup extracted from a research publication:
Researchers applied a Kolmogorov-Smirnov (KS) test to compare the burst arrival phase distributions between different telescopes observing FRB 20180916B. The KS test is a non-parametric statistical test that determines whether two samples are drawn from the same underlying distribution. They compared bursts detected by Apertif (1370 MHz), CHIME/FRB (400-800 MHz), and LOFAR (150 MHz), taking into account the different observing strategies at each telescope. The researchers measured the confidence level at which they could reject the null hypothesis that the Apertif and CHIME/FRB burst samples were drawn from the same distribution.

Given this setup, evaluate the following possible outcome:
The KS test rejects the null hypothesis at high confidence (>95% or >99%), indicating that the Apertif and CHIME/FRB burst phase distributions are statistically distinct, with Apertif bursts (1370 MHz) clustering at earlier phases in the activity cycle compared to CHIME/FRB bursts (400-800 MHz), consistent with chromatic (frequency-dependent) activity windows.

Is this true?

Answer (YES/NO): YES